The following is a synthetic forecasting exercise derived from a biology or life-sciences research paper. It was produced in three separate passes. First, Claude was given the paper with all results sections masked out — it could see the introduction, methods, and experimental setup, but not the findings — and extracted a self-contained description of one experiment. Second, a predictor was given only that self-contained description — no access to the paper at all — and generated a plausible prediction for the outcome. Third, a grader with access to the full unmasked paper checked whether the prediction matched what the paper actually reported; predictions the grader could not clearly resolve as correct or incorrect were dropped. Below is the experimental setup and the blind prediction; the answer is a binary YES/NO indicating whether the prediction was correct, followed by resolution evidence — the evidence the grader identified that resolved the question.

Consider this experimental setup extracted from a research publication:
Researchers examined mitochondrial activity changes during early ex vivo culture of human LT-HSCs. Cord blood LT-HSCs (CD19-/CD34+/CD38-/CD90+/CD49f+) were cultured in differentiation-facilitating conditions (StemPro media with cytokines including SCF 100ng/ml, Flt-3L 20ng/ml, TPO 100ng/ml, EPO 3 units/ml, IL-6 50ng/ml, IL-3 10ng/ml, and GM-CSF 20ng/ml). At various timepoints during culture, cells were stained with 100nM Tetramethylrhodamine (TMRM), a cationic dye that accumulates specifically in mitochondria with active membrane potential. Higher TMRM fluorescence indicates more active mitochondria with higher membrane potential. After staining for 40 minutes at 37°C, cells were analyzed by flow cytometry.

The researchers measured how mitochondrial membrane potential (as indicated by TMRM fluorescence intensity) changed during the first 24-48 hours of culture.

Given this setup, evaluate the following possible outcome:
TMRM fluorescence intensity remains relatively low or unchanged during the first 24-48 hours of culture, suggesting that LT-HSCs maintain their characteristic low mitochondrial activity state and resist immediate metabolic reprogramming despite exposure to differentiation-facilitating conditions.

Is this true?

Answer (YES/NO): NO